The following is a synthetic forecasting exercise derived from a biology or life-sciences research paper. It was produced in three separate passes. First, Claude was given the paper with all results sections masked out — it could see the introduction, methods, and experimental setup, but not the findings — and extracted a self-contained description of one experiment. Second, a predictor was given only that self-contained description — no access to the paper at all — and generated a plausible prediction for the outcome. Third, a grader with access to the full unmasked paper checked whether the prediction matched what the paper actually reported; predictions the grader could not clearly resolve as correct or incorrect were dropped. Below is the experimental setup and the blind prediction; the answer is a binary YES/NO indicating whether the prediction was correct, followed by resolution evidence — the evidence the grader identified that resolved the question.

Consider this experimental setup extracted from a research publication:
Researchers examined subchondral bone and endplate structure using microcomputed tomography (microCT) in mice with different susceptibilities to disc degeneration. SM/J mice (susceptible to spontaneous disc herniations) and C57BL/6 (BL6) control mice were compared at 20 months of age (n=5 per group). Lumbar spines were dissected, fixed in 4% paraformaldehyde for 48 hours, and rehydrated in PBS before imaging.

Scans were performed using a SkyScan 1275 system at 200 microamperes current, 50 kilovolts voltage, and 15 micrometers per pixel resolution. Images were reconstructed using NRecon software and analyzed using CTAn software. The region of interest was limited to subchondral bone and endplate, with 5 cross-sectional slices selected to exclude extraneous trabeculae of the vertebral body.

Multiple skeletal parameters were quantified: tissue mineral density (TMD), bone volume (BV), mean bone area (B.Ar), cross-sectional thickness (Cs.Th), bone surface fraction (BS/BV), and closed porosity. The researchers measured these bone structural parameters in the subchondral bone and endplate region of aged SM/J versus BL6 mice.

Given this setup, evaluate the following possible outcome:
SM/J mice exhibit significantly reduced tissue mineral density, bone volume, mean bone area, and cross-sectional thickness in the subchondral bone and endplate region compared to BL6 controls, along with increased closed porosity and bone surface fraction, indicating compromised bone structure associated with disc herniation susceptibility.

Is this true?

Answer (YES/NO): NO